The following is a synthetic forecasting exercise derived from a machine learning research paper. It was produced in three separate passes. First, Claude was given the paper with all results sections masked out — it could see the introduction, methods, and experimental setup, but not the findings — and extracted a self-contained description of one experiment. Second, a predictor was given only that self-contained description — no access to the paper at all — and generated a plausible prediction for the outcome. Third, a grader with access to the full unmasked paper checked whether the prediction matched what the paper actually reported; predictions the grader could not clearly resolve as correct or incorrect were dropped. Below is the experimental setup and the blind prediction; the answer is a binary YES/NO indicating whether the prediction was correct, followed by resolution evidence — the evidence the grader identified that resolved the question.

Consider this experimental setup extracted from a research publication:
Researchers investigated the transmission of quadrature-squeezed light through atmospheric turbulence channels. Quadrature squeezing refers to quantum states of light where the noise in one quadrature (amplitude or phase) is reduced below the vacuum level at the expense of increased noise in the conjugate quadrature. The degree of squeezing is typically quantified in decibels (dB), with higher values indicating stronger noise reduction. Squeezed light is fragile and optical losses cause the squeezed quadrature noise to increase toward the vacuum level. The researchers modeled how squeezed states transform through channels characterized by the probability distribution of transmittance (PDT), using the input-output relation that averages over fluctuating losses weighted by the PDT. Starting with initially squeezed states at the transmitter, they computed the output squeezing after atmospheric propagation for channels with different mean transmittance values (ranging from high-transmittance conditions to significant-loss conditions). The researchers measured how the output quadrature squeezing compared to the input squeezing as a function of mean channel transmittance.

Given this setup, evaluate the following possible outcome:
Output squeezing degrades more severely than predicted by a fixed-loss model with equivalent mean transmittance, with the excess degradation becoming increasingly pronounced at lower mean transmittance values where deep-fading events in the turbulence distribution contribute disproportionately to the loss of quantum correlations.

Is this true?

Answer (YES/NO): NO